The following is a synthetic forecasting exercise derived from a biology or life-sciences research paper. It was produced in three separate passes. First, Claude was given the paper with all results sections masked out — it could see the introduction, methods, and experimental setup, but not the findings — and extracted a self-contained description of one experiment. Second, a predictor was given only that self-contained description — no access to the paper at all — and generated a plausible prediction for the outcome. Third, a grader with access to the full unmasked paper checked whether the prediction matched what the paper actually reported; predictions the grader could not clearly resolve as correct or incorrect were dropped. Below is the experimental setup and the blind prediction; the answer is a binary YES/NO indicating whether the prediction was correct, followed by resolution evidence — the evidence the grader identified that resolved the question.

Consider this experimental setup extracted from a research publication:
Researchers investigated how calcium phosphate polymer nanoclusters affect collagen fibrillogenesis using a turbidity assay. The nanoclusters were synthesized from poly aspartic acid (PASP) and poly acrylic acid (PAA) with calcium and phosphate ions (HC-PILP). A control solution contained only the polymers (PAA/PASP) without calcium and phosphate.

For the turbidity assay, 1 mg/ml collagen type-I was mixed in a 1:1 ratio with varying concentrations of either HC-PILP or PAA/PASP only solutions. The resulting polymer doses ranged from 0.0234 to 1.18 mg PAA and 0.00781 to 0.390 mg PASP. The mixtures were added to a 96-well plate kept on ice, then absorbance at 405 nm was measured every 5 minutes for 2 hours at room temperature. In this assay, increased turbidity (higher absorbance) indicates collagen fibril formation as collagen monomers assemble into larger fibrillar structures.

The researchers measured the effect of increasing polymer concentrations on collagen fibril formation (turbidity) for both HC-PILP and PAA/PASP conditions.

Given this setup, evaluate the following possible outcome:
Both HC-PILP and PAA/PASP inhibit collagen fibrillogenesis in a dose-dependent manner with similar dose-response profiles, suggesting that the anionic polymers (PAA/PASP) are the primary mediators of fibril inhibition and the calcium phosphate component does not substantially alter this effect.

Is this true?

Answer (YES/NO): NO